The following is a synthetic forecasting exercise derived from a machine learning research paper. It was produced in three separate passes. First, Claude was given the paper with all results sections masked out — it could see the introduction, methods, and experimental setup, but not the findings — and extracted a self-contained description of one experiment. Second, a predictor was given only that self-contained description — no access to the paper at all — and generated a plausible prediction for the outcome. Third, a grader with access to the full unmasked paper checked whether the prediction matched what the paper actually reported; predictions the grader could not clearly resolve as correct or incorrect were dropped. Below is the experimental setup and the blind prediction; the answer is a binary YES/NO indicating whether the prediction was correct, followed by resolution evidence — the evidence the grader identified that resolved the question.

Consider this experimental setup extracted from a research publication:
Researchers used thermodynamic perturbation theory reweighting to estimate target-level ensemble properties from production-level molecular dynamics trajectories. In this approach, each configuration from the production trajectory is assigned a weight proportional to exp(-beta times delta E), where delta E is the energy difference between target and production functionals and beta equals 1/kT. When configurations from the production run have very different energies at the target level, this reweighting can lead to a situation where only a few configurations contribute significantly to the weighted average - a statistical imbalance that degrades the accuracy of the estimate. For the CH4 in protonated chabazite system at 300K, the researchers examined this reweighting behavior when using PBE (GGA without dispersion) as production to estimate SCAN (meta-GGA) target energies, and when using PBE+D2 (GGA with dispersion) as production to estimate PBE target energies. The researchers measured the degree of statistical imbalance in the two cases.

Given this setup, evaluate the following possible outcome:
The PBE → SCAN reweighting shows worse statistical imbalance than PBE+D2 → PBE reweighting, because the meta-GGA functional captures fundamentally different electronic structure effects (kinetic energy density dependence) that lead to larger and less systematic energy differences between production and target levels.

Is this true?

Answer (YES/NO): YES